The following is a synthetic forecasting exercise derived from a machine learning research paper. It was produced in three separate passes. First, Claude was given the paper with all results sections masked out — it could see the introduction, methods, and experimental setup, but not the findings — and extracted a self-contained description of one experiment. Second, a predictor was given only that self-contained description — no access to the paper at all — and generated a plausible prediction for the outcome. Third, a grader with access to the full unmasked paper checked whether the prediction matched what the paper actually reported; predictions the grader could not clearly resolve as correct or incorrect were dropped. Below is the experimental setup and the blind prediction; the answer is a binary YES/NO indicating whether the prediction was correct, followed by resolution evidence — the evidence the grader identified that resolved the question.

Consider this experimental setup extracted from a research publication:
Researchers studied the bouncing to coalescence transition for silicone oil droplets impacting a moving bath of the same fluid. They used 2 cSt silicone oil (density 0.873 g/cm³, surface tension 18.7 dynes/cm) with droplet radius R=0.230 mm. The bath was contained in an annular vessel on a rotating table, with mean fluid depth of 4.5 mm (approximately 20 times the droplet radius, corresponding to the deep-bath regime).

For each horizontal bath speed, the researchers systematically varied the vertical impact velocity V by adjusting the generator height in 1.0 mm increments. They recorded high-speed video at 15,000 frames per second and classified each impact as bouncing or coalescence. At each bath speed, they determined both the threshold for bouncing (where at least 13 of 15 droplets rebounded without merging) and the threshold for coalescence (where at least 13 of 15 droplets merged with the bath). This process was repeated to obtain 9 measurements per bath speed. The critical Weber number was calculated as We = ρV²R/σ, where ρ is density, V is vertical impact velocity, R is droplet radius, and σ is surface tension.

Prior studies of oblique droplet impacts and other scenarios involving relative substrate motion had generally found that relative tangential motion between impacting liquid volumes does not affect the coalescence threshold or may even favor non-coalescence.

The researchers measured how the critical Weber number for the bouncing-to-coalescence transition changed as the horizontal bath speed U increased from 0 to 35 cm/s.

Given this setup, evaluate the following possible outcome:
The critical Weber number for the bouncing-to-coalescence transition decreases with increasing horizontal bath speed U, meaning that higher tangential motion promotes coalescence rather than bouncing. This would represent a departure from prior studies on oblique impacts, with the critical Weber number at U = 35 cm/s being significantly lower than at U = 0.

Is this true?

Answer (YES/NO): YES